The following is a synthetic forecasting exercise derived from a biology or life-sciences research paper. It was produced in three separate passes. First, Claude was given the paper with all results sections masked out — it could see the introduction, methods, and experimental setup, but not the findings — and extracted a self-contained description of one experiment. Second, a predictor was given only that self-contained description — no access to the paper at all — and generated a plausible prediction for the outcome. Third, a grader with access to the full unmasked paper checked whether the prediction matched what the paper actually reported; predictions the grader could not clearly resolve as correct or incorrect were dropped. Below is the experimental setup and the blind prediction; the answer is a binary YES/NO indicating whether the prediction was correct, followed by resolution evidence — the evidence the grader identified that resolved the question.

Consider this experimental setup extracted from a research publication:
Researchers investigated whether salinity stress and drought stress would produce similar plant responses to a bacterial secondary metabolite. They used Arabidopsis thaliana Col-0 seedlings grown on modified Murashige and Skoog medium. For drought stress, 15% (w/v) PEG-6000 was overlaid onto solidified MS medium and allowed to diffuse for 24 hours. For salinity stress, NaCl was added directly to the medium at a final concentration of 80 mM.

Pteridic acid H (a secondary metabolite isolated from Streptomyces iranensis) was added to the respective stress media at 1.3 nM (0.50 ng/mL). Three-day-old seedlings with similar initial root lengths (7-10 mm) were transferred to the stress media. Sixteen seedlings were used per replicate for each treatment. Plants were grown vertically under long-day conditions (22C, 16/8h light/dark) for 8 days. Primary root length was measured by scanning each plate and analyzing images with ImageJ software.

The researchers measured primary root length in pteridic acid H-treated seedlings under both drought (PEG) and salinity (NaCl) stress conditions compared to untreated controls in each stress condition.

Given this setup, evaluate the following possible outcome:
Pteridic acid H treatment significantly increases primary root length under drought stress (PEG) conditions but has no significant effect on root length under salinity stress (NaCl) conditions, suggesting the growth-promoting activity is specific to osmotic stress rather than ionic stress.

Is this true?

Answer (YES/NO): NO